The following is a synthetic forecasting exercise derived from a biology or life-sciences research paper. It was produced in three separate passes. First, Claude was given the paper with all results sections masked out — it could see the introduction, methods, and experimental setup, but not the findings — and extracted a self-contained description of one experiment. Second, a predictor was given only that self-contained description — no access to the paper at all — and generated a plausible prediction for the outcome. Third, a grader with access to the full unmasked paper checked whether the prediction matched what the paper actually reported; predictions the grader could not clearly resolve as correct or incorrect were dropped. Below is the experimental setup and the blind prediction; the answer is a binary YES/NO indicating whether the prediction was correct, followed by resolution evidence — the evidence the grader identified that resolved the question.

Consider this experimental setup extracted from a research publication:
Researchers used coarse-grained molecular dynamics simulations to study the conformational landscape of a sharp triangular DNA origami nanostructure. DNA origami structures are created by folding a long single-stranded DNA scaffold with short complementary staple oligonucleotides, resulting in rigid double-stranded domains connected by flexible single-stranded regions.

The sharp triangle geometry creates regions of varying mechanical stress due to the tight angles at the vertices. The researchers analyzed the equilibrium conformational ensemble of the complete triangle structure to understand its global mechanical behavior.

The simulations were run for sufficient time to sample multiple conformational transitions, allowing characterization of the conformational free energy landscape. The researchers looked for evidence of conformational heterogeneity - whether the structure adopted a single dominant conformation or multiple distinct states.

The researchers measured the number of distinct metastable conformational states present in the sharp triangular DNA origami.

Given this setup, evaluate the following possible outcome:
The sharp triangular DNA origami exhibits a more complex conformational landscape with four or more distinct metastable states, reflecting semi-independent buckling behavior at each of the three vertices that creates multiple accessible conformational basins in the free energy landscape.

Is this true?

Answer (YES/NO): NO